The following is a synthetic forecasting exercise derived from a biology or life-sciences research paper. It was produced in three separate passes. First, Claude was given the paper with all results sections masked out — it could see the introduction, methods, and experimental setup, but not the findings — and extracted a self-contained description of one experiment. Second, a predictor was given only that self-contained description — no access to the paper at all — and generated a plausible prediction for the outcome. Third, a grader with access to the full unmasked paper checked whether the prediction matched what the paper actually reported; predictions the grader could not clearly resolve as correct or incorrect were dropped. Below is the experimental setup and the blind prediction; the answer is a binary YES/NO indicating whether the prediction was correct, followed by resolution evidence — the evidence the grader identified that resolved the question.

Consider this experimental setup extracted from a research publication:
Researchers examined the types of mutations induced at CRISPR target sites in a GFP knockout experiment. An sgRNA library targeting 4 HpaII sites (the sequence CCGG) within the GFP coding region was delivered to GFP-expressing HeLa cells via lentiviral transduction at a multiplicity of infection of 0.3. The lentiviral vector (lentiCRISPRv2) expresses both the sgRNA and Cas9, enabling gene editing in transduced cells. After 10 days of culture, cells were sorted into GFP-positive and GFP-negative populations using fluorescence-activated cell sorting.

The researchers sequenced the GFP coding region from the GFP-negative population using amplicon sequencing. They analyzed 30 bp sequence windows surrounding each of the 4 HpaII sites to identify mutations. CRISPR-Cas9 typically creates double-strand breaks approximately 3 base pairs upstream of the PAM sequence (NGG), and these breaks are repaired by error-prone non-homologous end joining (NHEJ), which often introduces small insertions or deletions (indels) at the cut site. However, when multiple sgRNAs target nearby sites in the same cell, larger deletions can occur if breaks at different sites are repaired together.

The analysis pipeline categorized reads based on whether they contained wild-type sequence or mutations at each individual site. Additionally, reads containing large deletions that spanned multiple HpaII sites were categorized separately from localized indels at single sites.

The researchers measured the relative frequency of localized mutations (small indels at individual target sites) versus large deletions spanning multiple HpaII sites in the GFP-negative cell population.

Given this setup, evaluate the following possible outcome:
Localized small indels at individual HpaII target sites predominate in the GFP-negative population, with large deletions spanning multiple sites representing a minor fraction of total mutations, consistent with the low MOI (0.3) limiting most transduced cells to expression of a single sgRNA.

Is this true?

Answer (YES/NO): NO